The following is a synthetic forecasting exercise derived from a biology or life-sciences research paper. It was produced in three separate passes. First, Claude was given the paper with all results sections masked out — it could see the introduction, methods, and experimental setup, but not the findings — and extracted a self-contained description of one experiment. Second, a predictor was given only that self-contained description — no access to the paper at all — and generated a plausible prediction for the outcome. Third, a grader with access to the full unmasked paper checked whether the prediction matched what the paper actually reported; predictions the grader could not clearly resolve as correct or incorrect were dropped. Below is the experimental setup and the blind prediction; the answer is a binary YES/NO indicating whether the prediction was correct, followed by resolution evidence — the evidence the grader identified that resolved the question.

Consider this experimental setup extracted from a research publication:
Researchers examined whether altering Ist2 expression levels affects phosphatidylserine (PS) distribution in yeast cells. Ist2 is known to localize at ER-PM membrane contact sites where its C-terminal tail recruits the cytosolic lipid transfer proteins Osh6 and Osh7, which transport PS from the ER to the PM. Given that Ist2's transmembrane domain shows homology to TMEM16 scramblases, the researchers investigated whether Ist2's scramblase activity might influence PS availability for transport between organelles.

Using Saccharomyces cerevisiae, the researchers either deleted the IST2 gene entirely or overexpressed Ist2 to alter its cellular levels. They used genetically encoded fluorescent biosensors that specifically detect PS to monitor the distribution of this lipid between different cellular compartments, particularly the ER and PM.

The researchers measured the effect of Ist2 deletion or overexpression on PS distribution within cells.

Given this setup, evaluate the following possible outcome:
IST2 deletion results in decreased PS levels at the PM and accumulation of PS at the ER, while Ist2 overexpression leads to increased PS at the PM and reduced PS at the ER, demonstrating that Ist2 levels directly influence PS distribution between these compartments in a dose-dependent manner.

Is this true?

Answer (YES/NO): NO